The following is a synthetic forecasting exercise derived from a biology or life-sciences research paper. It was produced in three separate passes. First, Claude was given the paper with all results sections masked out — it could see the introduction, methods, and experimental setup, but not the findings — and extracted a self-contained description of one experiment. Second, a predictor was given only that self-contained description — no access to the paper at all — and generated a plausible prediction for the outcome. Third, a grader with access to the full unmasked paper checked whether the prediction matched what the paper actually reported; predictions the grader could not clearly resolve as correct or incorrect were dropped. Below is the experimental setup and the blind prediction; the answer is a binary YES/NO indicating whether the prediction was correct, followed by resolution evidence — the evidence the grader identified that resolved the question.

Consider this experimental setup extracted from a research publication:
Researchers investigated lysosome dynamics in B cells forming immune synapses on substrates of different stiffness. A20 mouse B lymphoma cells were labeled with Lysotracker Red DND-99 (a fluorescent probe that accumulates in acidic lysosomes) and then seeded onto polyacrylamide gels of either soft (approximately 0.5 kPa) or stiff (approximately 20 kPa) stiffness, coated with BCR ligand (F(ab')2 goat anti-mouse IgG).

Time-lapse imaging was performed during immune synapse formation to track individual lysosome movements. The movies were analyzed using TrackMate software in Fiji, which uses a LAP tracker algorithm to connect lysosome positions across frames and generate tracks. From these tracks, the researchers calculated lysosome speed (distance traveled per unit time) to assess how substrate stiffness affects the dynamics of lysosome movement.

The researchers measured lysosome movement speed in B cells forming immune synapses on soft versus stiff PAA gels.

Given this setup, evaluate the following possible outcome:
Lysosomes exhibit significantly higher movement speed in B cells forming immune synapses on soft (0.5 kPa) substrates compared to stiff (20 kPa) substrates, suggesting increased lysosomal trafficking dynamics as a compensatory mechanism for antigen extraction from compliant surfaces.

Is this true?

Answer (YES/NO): YES